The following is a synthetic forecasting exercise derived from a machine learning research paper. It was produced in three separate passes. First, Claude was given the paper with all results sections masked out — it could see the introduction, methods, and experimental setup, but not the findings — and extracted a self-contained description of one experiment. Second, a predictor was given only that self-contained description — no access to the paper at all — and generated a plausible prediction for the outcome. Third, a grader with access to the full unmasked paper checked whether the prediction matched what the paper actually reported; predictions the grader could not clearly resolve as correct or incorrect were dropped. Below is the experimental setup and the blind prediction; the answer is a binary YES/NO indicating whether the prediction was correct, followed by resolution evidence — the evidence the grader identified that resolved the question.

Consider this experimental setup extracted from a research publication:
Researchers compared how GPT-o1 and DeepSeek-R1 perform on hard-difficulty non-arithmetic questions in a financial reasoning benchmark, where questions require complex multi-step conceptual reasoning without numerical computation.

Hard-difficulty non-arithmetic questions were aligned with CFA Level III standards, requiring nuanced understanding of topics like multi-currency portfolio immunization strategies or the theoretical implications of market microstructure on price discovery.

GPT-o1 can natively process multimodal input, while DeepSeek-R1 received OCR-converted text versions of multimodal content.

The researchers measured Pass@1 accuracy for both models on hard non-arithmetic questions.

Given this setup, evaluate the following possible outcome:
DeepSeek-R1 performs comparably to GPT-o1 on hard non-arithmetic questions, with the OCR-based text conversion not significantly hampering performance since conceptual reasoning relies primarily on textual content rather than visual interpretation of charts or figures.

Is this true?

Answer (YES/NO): YES